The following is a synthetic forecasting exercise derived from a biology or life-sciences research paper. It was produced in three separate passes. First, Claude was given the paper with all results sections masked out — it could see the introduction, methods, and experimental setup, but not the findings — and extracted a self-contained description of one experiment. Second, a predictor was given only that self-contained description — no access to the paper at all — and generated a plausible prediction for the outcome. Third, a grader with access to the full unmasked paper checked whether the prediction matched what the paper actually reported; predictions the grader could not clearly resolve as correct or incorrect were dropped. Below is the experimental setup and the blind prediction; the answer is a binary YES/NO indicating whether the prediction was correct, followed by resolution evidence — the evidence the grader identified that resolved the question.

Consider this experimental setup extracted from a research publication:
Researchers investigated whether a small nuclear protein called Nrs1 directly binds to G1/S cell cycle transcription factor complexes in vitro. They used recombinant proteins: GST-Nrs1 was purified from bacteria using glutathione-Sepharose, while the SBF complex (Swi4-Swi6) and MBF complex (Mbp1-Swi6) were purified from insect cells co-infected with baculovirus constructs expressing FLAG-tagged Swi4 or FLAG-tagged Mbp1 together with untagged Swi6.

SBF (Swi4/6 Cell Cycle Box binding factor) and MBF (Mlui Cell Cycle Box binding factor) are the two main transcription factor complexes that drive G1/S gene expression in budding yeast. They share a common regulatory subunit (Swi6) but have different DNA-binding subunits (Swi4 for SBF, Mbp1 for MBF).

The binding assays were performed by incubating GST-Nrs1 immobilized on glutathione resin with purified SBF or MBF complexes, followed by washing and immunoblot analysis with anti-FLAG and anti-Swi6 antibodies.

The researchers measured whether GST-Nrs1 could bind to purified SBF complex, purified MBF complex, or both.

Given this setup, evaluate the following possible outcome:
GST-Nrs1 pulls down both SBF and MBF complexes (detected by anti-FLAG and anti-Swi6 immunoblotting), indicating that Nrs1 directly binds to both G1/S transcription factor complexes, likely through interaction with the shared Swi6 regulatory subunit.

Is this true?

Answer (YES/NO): NO